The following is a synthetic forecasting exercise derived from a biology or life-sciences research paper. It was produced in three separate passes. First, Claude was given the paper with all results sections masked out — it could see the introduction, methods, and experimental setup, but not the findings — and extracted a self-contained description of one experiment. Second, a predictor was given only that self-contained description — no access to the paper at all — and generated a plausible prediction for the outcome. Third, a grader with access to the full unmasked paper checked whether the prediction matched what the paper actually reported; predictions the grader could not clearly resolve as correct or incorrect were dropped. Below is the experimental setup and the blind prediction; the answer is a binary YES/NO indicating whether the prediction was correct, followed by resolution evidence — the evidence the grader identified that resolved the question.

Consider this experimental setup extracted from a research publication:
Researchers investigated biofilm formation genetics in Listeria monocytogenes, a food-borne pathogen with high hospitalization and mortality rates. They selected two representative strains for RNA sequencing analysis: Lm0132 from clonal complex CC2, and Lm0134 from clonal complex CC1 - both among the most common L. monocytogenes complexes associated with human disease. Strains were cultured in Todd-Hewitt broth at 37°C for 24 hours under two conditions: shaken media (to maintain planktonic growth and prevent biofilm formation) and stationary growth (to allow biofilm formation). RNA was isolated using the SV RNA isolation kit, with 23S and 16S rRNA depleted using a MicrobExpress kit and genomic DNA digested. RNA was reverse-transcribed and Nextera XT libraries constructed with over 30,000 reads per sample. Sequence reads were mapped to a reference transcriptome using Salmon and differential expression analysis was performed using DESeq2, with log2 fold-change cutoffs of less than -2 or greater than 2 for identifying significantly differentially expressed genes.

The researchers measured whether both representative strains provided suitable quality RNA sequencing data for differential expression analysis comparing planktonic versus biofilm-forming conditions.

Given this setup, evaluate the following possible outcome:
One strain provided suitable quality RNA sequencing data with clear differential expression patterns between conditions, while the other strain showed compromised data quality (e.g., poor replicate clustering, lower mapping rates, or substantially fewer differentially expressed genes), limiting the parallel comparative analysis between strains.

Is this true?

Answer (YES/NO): YES